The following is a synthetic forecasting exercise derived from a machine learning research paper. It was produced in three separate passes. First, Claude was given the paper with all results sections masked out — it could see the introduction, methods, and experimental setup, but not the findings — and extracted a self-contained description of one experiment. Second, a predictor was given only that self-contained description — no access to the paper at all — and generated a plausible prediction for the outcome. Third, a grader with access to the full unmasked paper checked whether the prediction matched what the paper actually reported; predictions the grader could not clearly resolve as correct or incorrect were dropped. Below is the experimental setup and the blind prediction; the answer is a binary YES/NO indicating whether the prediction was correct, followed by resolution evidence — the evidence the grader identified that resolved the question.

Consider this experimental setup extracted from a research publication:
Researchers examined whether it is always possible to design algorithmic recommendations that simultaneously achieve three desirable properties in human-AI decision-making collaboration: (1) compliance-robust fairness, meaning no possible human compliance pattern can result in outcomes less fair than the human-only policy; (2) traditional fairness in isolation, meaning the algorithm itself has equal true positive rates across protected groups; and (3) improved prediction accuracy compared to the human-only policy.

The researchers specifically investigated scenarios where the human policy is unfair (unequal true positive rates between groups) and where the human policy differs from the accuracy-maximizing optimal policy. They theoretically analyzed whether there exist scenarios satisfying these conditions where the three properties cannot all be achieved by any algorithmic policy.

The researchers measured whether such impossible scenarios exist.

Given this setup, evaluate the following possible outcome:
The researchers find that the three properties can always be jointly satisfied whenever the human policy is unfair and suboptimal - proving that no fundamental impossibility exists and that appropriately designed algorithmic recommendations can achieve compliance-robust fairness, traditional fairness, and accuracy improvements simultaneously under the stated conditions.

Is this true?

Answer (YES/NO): NO